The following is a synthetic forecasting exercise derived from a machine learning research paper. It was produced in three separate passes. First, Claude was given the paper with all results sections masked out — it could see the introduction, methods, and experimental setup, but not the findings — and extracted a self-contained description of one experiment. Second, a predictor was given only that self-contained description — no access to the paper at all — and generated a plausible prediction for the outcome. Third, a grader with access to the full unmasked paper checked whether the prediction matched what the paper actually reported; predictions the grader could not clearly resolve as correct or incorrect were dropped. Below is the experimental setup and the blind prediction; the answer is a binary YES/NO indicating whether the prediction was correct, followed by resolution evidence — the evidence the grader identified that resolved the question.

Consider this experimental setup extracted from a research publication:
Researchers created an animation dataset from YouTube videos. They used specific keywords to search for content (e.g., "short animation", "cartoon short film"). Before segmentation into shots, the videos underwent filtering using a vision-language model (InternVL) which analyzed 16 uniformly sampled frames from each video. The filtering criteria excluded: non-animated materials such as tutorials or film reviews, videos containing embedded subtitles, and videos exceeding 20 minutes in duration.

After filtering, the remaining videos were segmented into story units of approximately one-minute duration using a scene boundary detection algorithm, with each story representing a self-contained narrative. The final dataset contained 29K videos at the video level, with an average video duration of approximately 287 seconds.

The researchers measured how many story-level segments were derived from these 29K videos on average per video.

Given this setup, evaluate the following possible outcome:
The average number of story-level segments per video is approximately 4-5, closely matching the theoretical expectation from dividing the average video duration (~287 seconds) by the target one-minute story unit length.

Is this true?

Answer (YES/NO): YES